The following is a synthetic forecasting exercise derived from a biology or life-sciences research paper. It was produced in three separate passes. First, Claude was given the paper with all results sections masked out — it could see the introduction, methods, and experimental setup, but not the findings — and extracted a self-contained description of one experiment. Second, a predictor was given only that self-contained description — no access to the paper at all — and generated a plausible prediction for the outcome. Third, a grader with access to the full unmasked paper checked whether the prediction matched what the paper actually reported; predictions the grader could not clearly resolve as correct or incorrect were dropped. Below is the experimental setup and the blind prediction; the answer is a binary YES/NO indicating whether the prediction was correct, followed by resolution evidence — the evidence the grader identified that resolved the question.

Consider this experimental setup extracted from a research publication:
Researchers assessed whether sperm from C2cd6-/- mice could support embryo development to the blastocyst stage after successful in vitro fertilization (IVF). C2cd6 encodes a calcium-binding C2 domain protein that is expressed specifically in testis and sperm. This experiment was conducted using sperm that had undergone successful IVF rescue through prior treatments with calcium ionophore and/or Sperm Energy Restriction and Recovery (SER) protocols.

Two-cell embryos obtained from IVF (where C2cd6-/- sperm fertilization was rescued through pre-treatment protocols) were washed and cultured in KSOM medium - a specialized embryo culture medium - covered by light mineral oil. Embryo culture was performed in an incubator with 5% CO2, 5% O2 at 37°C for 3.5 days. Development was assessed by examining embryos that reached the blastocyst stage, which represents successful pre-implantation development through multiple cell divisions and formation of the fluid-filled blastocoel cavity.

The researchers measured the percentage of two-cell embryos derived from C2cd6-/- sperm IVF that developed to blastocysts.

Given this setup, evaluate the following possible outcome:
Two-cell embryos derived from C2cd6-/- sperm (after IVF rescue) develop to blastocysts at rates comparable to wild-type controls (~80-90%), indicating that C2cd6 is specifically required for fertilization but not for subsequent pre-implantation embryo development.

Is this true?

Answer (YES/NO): NO